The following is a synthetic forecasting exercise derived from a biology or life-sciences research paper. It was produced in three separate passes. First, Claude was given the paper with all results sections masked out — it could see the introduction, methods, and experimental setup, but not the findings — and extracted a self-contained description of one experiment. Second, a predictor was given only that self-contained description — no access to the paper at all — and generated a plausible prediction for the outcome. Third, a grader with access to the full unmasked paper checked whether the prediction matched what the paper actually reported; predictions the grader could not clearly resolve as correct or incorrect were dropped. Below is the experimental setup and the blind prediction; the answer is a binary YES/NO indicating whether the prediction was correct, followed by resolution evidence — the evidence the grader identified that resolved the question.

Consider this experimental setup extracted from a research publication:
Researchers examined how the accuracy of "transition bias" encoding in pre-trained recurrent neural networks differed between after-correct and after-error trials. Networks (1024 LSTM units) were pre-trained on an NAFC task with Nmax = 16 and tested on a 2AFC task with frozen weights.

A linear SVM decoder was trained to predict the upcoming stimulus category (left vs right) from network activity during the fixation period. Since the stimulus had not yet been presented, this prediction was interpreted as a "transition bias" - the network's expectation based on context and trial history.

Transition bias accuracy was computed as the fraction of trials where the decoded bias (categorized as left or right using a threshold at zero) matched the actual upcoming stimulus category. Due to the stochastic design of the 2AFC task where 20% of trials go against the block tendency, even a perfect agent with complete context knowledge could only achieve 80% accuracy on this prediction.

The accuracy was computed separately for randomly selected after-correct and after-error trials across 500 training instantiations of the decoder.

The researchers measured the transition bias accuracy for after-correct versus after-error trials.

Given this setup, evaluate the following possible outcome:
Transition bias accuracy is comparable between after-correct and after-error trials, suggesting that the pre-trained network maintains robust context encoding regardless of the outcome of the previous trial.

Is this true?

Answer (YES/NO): NO